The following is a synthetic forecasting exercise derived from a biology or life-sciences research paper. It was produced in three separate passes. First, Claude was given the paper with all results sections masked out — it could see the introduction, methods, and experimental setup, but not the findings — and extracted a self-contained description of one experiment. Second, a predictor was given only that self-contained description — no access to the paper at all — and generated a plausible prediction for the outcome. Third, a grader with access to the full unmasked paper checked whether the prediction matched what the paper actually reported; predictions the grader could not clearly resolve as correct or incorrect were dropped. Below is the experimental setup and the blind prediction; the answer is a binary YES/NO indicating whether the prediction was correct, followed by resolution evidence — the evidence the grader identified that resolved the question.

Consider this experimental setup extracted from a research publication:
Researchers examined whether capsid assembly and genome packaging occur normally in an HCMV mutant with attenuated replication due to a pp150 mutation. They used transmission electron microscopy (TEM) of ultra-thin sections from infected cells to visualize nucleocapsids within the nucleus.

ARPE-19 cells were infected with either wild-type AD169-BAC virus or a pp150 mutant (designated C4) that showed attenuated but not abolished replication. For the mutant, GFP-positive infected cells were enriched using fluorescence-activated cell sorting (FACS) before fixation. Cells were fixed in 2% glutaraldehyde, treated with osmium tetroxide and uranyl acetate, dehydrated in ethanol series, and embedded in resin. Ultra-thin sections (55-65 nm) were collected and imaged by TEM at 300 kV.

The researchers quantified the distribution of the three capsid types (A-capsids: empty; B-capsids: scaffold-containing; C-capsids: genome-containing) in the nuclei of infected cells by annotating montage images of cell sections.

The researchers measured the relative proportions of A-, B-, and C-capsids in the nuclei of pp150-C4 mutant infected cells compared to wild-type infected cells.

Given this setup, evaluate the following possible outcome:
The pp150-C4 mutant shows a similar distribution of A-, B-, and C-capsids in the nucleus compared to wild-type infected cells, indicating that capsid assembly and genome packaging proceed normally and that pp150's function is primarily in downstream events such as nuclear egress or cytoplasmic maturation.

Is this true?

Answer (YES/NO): YES